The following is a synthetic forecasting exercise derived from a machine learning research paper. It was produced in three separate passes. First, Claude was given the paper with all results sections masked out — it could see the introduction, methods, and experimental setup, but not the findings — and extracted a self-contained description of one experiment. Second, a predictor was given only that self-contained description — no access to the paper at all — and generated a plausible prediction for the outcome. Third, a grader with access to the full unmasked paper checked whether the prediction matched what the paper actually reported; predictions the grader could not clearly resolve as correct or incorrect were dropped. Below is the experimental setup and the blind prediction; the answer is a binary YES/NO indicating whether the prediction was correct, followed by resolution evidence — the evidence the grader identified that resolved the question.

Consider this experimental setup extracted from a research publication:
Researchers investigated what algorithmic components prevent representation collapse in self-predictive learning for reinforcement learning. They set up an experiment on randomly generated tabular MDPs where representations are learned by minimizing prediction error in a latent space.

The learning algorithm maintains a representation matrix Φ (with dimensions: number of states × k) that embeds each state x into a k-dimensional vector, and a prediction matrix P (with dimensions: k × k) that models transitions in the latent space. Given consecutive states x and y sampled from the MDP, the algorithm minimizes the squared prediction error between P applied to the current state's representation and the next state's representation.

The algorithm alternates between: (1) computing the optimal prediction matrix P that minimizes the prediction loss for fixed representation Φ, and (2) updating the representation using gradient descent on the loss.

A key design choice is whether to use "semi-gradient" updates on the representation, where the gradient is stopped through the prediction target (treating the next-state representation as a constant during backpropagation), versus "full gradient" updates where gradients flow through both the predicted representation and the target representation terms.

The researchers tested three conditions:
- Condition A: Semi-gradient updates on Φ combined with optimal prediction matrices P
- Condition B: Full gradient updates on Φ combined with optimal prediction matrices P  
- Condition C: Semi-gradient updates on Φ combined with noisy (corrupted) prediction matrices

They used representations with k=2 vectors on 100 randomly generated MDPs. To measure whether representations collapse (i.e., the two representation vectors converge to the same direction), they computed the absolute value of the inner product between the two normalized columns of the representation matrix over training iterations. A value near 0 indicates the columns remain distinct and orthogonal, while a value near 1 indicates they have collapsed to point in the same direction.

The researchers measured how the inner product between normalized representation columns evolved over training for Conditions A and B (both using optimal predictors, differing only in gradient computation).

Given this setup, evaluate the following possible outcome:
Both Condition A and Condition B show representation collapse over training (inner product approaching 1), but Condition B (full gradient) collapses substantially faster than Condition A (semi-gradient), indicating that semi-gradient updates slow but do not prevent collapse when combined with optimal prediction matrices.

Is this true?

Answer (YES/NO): NO